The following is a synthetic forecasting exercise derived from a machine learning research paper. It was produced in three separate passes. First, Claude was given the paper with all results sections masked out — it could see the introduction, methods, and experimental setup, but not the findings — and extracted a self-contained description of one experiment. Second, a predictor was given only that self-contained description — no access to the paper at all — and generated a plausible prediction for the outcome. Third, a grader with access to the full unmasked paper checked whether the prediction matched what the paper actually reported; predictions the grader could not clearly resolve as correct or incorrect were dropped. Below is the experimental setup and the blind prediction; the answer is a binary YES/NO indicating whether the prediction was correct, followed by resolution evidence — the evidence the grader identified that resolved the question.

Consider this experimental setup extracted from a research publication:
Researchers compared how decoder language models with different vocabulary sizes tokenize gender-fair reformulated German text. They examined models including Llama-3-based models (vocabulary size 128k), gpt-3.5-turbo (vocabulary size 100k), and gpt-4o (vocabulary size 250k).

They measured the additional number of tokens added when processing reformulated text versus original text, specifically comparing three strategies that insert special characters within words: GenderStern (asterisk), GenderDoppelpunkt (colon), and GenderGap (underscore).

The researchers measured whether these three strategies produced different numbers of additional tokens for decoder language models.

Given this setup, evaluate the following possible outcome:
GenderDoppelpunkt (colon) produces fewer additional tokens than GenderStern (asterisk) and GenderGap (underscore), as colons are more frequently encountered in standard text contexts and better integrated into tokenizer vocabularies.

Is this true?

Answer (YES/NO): NO